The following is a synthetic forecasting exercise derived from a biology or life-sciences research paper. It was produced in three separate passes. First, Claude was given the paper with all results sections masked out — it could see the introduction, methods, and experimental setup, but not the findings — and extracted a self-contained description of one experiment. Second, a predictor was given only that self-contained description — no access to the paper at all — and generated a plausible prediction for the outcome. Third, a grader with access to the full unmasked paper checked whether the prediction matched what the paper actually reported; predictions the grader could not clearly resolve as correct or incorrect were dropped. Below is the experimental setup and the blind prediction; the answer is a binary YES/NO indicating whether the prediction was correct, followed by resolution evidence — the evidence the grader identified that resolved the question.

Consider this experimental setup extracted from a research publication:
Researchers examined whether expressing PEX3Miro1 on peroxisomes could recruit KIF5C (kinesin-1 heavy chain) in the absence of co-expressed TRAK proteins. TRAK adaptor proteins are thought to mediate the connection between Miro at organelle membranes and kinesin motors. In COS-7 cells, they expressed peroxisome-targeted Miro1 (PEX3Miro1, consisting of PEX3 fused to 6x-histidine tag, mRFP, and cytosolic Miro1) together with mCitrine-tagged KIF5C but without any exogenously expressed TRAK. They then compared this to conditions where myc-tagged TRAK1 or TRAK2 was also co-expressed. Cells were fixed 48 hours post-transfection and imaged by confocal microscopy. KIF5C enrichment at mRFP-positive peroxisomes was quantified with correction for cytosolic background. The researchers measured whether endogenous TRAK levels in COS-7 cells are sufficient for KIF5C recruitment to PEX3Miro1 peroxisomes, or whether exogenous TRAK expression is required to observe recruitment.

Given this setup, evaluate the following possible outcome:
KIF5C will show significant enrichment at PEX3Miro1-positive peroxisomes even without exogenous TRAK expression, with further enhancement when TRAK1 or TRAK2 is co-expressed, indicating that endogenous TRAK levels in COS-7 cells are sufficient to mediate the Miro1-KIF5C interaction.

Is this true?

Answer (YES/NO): NO